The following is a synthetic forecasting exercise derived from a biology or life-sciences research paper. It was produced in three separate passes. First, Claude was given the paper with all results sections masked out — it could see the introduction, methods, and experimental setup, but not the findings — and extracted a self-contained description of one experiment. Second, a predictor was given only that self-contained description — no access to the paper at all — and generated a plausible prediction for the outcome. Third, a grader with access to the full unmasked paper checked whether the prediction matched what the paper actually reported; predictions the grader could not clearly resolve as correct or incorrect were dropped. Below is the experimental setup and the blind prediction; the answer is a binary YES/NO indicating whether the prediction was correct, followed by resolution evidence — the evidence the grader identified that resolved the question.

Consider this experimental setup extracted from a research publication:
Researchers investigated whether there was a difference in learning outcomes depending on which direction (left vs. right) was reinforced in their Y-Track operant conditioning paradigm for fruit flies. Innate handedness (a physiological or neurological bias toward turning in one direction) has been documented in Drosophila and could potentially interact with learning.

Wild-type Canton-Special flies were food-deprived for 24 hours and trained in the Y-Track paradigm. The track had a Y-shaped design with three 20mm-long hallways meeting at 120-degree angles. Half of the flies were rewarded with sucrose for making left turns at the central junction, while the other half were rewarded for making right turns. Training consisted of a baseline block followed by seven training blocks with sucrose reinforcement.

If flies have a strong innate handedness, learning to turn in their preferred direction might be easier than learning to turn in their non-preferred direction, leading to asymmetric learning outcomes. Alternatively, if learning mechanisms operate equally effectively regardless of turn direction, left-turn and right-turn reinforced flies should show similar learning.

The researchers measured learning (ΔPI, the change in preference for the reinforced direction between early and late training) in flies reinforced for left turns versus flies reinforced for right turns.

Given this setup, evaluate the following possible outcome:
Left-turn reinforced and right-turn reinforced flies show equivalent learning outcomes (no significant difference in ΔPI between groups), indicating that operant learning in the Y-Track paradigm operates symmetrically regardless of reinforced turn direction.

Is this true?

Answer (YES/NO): YES